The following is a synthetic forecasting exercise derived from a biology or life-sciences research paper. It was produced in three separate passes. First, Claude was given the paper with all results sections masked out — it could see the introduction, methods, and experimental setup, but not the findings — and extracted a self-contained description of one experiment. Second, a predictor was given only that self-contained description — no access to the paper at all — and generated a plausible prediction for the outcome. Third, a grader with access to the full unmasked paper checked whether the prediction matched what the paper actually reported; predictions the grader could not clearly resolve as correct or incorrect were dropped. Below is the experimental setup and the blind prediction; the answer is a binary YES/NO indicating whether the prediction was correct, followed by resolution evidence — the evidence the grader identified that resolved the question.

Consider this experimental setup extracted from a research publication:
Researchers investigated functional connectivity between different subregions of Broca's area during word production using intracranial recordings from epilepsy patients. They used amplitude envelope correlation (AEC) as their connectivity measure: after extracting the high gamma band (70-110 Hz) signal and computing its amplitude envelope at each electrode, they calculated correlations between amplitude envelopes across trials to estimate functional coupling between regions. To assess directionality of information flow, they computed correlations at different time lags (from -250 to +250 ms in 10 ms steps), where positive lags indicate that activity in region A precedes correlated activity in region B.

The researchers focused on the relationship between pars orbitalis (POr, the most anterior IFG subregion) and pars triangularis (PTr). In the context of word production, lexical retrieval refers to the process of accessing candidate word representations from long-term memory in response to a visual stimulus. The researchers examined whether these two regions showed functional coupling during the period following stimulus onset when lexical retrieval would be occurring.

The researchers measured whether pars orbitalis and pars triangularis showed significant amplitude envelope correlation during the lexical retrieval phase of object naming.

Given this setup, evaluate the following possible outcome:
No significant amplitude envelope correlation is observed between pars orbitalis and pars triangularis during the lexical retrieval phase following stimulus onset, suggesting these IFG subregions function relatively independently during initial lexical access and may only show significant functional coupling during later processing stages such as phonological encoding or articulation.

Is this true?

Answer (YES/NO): NO